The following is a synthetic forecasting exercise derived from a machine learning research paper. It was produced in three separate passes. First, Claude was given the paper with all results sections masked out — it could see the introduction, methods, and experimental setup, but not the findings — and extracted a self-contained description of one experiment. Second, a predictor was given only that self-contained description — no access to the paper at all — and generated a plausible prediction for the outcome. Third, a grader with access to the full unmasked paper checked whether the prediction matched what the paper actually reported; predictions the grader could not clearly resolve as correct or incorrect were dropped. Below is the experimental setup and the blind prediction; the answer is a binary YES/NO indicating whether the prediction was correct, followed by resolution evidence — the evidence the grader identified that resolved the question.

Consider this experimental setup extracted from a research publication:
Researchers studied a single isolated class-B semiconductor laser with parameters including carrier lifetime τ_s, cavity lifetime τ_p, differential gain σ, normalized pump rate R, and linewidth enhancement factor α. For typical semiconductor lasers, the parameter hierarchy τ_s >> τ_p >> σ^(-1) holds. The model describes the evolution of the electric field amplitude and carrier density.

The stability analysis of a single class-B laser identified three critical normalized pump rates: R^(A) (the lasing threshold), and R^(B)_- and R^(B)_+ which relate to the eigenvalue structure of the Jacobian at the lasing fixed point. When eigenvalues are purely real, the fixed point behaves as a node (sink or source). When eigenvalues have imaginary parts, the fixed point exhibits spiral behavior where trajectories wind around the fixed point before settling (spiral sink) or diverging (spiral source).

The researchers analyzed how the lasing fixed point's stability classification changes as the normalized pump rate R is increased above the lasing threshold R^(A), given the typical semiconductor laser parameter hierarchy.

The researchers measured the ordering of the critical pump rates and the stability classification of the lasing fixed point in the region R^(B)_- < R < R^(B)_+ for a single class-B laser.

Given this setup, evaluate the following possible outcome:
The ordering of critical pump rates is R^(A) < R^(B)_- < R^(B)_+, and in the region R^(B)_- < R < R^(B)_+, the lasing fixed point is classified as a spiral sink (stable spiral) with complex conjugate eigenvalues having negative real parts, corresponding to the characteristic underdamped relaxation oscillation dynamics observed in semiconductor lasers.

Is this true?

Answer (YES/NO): YES